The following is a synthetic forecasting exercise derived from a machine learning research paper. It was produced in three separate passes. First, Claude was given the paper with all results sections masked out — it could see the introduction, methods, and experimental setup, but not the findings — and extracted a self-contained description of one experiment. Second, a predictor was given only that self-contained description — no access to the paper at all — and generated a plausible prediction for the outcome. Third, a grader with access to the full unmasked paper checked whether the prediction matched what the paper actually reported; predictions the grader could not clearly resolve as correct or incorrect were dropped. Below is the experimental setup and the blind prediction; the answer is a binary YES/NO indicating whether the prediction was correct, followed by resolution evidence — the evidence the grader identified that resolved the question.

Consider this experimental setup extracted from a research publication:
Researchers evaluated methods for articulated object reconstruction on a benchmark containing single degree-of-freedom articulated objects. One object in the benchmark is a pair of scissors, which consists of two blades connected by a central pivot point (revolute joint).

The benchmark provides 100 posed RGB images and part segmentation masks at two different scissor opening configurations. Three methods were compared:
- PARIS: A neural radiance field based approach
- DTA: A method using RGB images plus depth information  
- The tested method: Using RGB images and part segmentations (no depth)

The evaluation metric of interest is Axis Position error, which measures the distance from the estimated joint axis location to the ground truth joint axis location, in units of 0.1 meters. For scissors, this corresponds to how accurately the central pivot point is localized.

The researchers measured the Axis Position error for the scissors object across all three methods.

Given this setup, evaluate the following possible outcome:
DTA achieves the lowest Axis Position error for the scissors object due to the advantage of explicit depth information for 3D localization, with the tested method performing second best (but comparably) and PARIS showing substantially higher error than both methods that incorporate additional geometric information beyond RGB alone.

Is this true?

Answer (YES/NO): NO